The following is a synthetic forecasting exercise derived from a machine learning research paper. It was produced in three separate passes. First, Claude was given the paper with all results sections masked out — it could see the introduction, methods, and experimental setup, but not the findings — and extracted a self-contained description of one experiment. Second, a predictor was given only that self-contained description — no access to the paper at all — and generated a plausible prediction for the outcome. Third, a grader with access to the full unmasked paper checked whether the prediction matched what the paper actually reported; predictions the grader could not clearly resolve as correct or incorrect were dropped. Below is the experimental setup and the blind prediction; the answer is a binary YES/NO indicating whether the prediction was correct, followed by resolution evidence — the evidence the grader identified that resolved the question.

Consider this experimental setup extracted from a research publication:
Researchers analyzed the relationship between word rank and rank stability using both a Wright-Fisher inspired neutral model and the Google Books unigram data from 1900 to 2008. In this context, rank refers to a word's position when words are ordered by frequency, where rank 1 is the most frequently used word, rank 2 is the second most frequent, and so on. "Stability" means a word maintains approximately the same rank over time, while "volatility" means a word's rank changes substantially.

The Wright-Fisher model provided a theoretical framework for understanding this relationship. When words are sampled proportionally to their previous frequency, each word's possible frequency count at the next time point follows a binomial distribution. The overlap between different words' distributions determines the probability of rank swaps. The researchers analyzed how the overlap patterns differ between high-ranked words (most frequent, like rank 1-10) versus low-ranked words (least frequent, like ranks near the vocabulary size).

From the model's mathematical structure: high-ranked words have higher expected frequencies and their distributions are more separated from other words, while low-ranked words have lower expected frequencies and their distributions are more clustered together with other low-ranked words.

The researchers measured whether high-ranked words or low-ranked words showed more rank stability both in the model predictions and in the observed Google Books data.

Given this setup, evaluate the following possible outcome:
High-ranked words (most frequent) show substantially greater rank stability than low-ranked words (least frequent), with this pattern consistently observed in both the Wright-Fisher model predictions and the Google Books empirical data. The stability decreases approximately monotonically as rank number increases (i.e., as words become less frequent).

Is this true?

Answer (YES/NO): YES